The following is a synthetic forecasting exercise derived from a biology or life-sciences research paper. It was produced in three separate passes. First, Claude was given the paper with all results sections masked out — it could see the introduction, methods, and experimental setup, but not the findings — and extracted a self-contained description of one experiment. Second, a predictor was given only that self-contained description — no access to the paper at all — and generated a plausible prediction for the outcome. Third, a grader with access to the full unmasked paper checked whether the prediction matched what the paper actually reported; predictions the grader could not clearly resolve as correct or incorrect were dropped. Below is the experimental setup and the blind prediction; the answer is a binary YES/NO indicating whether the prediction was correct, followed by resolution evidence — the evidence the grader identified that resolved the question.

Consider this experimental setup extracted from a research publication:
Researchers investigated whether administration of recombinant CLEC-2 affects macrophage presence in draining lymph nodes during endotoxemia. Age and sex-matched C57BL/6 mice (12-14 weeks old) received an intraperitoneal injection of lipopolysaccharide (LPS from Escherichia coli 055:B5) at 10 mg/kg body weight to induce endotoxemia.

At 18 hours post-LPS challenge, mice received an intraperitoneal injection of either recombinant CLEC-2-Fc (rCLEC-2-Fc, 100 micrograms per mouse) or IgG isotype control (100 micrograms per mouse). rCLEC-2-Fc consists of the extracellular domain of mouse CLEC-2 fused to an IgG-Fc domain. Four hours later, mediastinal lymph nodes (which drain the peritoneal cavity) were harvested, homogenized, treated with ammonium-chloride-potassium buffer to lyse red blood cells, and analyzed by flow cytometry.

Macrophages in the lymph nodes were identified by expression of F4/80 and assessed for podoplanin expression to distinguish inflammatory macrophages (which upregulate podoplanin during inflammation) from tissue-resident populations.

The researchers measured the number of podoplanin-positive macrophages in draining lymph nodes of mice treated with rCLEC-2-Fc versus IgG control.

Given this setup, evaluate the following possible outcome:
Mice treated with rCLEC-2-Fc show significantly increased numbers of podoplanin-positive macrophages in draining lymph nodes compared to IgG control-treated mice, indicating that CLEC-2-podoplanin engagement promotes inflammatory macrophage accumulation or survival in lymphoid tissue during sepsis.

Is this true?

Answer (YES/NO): YES